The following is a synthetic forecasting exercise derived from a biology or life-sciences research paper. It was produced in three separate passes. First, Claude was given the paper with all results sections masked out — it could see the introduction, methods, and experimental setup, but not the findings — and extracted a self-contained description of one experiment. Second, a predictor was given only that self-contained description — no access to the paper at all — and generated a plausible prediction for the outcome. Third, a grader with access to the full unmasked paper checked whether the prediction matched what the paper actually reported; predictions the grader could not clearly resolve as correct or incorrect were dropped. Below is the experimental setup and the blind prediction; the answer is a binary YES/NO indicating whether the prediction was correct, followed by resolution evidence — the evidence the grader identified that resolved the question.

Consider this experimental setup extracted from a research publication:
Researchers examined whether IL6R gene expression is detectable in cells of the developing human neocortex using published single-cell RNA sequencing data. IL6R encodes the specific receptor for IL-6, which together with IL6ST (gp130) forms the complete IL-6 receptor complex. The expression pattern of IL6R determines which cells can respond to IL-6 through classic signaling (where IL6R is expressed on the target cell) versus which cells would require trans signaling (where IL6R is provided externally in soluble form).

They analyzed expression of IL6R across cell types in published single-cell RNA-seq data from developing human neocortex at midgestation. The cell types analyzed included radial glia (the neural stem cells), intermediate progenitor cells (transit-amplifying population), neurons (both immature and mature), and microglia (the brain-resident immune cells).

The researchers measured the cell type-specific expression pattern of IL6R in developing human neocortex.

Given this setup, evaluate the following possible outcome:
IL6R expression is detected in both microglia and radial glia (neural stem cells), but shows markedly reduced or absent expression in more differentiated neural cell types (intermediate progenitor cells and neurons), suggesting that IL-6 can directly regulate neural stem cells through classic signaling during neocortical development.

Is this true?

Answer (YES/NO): NO